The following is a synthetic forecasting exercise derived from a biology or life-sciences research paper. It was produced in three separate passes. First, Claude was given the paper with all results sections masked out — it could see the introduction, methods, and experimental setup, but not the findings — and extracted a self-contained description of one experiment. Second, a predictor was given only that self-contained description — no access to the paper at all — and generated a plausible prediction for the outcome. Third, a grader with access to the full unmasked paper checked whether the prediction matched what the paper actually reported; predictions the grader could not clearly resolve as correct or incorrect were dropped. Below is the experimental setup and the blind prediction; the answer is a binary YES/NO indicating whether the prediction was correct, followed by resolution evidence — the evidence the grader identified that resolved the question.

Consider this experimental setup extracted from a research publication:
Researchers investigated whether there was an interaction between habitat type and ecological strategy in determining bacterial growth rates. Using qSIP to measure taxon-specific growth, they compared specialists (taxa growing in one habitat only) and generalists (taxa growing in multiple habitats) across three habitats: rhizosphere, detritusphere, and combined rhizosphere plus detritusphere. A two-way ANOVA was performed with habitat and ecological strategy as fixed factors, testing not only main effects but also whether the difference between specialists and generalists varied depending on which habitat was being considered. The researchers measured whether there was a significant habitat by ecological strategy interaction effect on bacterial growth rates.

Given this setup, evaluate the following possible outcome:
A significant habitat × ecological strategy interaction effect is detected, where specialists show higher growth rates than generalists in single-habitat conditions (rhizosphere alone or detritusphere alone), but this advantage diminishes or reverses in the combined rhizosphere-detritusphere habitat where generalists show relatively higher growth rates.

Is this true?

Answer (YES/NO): NO